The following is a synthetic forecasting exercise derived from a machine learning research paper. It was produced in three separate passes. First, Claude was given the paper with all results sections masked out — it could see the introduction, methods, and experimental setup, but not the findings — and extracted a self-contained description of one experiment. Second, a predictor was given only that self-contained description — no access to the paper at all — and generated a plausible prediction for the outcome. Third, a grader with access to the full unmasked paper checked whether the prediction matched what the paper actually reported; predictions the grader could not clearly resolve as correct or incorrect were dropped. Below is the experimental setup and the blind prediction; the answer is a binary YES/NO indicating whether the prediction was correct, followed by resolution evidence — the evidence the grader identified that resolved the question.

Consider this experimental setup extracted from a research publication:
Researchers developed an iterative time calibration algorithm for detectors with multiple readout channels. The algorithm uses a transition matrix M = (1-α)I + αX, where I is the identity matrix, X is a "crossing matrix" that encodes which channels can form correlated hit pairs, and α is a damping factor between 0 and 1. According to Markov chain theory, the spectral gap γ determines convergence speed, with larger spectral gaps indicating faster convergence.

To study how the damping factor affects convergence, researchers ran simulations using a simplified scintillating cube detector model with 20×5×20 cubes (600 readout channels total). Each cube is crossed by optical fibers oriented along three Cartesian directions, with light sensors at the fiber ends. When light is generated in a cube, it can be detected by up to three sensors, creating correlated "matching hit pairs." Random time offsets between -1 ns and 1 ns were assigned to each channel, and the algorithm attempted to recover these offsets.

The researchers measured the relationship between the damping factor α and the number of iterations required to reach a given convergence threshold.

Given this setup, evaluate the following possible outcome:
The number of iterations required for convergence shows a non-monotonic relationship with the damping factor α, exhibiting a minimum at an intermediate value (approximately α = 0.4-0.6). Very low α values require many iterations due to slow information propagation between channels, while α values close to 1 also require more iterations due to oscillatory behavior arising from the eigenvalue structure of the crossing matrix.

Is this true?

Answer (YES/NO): NO